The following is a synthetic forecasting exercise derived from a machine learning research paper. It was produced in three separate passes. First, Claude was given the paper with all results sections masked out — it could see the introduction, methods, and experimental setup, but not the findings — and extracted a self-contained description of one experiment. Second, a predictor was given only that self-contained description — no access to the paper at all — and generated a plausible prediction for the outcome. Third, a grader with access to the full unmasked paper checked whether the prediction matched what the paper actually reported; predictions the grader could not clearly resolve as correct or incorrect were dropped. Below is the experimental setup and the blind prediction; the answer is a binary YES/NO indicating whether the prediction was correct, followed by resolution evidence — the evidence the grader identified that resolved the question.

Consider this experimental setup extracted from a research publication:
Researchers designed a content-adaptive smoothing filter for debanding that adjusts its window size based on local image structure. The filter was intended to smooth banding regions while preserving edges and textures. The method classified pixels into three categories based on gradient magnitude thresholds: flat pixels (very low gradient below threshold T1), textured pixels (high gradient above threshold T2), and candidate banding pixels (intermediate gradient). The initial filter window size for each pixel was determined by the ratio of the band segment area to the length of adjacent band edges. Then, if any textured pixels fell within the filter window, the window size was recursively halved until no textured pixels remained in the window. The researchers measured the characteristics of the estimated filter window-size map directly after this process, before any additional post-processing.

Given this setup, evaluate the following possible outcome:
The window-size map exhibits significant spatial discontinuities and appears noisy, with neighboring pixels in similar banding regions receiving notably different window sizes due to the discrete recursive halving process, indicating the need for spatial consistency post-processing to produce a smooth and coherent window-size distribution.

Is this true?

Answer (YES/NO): NO